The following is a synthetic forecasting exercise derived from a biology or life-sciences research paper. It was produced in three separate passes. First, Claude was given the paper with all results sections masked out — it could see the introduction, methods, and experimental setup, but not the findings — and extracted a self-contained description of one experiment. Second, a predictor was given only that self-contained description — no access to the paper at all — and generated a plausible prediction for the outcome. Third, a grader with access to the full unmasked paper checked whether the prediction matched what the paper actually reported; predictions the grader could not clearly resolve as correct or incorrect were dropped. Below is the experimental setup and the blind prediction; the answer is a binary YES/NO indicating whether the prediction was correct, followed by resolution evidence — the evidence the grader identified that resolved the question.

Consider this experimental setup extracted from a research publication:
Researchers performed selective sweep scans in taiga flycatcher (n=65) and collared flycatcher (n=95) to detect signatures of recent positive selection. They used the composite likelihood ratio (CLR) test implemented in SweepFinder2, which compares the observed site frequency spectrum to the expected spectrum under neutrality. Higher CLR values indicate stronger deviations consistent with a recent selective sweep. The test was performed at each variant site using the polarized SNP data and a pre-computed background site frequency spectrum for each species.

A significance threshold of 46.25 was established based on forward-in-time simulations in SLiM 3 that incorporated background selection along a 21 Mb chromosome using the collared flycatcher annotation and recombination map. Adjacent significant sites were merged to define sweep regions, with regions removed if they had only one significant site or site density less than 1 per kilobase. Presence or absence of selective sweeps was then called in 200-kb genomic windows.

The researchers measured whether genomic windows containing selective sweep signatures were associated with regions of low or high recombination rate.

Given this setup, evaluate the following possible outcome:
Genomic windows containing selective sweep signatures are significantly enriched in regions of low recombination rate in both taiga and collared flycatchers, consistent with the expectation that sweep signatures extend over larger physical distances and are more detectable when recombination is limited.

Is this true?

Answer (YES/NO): YES